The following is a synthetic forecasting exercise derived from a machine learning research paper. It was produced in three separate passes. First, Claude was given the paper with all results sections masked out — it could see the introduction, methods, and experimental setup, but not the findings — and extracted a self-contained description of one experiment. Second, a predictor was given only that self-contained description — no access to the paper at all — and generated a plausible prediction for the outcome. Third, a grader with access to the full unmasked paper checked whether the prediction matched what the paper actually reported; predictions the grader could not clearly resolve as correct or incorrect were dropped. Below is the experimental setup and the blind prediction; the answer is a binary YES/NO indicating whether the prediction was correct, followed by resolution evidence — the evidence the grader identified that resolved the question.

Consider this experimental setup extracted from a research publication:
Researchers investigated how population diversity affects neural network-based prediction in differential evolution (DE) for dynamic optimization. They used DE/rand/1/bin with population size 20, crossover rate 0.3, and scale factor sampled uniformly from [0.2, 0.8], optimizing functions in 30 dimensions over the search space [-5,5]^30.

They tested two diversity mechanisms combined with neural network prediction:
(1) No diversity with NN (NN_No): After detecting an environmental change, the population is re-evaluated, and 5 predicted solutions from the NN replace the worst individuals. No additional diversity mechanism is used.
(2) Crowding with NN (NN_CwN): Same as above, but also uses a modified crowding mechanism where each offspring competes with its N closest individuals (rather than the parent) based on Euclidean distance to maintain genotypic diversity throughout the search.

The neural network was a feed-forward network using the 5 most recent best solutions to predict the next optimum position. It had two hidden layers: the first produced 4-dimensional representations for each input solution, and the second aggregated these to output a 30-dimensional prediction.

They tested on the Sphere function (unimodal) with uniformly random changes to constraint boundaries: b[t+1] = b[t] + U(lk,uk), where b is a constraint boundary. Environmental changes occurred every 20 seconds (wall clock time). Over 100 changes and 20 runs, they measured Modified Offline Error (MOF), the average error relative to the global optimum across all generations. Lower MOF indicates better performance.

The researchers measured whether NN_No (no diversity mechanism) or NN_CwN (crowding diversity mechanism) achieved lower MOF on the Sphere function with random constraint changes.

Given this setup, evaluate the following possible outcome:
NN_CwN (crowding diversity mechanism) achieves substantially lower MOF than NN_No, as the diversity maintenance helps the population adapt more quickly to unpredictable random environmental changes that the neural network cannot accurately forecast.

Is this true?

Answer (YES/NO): NO